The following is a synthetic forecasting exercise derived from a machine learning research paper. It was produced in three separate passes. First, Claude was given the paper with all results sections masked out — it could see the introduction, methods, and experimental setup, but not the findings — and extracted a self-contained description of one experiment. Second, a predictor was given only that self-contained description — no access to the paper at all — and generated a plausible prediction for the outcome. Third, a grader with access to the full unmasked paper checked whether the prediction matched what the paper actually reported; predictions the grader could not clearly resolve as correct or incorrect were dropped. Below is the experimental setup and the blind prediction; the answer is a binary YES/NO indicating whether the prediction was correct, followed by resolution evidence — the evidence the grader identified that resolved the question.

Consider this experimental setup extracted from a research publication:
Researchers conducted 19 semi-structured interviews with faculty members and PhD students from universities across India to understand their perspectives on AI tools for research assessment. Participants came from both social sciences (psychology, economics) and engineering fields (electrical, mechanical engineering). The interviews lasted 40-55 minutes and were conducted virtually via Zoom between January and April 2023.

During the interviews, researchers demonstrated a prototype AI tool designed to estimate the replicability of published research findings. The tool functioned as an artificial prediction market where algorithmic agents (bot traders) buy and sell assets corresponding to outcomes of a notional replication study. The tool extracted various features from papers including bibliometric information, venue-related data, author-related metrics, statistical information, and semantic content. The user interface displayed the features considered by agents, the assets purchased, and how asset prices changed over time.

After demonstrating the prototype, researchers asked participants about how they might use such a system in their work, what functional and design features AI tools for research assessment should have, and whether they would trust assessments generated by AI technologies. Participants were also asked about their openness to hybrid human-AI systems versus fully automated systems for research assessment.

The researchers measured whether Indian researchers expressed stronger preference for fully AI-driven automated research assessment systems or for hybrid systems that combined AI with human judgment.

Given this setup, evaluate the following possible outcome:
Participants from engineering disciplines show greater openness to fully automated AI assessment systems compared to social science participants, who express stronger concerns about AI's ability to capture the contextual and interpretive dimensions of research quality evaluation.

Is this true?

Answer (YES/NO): NO